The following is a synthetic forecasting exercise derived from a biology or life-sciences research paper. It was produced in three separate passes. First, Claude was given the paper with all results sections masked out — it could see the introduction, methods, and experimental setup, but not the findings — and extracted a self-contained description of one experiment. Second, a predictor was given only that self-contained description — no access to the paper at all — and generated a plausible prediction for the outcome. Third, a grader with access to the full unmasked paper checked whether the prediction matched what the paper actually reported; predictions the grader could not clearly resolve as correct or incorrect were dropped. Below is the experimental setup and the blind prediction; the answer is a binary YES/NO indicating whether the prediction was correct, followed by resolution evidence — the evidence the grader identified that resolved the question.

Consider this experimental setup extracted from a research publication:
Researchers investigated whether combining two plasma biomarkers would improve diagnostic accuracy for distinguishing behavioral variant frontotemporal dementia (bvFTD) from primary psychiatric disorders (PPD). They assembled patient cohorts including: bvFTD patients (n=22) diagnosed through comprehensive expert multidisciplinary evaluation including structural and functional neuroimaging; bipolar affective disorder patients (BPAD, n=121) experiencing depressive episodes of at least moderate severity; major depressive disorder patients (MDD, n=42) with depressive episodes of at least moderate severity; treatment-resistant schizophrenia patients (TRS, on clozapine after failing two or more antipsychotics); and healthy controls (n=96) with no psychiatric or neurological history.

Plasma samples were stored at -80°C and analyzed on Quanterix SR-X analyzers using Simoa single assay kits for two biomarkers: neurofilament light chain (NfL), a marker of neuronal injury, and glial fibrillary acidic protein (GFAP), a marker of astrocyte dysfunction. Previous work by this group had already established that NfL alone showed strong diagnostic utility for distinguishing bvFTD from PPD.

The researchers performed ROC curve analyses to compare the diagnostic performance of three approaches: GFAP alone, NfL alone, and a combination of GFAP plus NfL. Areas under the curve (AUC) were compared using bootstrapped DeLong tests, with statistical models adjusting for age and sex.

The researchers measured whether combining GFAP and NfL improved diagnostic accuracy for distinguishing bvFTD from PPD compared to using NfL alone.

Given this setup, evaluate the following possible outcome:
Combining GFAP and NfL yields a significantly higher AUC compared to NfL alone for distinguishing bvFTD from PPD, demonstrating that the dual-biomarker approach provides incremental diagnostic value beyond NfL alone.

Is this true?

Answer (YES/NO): NO